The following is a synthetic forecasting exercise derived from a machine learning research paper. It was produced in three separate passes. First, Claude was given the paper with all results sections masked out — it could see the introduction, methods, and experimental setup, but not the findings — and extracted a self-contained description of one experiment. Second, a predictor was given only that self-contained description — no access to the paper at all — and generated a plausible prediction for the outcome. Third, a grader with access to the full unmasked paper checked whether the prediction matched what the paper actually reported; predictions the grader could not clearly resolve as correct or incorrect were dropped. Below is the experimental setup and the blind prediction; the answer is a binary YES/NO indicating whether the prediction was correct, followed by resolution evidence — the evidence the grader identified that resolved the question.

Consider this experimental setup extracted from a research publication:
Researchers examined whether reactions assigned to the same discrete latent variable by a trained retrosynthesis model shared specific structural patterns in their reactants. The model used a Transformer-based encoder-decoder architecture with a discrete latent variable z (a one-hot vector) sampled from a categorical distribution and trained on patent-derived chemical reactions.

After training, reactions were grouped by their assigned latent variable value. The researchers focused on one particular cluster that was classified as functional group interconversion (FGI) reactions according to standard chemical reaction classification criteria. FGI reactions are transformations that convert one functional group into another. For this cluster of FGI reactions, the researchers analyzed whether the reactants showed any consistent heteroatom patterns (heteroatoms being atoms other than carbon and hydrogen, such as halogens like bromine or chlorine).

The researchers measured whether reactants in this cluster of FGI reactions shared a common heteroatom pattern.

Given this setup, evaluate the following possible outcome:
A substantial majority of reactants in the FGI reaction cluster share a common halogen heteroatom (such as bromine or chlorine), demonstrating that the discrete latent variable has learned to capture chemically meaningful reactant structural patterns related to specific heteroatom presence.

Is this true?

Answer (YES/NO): YES